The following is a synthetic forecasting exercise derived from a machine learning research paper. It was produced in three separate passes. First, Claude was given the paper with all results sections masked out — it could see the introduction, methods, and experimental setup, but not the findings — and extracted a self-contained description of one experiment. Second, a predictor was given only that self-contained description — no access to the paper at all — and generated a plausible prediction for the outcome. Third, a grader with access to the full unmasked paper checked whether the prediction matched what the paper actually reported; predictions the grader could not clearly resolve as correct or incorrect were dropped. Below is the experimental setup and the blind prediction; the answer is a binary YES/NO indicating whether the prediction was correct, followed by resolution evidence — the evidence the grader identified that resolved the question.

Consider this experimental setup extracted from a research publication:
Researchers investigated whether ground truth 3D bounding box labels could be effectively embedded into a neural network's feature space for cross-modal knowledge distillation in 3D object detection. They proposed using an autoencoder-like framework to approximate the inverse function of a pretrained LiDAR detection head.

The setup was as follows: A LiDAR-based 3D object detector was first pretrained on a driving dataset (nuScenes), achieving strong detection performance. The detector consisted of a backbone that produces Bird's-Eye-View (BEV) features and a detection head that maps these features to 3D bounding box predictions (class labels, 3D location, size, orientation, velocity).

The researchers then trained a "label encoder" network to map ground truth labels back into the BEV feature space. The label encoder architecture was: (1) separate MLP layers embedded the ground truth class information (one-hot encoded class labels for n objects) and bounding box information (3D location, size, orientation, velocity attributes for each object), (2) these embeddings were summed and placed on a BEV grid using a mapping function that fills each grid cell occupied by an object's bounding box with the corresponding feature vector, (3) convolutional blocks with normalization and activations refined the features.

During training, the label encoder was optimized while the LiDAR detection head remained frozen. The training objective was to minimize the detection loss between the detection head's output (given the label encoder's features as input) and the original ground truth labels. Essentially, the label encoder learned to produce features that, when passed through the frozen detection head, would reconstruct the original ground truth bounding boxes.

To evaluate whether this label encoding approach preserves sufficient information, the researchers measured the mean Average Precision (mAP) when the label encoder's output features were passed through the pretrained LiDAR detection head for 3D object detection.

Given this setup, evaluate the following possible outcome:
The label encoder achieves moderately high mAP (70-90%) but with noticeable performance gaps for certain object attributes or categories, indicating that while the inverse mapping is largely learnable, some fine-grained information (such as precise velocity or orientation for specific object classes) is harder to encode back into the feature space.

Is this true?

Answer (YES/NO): NO